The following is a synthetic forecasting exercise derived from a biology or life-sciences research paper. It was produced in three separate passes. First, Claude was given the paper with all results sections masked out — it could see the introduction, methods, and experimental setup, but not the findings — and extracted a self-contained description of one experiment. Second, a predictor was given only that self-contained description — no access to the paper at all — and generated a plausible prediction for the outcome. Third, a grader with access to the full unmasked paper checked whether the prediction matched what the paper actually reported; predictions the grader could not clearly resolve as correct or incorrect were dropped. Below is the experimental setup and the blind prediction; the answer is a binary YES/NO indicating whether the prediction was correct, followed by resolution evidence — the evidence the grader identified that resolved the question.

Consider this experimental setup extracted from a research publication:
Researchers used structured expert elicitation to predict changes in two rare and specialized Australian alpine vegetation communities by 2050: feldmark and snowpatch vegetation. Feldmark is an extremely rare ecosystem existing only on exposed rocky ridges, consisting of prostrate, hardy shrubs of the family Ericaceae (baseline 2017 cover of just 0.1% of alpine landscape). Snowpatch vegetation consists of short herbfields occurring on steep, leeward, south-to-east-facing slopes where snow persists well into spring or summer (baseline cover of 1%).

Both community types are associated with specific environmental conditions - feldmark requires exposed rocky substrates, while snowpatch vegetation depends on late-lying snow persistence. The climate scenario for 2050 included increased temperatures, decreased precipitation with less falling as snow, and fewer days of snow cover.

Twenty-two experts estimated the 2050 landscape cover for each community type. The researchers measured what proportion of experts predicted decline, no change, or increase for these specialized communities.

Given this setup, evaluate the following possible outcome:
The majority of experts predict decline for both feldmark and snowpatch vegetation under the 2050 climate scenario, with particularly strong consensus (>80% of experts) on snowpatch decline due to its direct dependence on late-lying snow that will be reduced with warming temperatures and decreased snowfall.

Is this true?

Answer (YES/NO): NO